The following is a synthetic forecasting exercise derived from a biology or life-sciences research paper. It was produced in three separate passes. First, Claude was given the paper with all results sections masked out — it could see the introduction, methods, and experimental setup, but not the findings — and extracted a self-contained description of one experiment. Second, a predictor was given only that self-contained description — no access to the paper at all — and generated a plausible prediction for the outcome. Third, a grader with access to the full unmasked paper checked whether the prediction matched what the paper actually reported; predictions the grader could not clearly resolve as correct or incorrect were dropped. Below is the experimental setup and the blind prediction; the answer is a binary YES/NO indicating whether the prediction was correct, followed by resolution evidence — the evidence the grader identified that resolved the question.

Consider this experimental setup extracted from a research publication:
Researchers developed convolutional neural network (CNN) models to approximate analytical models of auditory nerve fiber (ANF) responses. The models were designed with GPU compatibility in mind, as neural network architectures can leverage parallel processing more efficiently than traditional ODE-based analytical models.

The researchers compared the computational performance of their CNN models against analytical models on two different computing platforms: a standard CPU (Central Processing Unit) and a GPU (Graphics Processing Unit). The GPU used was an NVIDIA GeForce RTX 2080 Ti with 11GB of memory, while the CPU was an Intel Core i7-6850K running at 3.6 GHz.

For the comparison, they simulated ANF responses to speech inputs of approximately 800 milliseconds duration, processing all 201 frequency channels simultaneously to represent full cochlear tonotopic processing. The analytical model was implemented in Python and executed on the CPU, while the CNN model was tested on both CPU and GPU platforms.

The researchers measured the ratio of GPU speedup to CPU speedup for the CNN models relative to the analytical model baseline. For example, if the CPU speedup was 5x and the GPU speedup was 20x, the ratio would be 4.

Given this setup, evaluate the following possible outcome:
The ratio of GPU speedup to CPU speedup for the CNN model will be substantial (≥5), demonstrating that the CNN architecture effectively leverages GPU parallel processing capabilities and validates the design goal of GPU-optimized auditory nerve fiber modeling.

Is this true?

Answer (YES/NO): NO